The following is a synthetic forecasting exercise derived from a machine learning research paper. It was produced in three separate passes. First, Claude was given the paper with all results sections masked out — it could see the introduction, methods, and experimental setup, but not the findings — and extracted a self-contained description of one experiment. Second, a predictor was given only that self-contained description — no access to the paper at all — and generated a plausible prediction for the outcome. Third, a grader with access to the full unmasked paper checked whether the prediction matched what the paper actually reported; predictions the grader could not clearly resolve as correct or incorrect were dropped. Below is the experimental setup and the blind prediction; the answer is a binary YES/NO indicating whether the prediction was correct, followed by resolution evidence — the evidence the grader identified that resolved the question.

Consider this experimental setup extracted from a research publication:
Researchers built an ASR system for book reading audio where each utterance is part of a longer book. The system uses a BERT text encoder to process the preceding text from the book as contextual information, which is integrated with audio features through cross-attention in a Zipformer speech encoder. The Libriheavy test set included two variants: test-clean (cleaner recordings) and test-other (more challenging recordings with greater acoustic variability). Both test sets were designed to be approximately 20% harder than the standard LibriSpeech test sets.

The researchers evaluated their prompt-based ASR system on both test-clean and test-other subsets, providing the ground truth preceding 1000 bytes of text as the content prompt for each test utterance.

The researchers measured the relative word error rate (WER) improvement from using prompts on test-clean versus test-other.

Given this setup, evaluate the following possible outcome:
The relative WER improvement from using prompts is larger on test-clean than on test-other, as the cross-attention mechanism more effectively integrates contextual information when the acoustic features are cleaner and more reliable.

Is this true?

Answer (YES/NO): NO